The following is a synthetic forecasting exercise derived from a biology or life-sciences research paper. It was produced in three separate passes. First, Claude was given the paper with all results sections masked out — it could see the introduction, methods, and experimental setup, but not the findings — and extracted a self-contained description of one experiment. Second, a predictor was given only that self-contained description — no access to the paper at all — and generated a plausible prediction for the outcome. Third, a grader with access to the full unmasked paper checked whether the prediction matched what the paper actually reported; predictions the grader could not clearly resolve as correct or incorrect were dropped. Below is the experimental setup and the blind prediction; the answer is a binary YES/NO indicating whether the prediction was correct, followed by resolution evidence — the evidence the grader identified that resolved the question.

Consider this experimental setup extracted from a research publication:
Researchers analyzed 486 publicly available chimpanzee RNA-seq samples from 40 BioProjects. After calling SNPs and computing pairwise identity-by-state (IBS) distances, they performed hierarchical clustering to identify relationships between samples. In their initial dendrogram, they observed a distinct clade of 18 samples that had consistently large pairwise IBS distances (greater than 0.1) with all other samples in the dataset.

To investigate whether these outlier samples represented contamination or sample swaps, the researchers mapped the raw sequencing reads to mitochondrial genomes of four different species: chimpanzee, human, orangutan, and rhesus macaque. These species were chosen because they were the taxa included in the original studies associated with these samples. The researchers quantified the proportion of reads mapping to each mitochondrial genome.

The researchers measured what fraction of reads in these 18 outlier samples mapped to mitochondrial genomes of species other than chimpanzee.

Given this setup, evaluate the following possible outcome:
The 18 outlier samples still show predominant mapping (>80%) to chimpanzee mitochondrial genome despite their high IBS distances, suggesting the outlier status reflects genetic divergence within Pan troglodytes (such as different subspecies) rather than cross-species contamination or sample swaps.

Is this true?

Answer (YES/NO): NO